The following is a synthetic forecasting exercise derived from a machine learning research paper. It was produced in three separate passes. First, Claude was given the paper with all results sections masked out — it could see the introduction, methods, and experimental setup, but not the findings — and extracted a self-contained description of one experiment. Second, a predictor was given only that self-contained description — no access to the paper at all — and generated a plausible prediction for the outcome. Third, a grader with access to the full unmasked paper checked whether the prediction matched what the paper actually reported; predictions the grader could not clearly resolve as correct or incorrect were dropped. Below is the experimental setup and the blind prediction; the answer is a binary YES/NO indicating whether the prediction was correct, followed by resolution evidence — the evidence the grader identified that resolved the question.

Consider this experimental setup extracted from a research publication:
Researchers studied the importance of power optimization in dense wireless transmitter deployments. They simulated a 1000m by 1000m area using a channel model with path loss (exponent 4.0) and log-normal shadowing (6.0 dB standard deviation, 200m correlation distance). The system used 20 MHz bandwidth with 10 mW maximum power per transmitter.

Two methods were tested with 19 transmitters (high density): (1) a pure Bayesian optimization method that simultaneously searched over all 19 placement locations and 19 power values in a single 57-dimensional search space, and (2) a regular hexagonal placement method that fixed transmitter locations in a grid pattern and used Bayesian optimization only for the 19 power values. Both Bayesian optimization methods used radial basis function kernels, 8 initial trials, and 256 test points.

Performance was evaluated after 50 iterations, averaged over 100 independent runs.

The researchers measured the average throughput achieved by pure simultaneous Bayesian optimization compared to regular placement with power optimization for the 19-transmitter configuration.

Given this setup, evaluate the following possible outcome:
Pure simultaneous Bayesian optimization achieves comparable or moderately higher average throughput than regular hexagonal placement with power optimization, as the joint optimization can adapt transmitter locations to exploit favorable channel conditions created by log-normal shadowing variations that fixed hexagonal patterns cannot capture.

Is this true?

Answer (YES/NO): YES